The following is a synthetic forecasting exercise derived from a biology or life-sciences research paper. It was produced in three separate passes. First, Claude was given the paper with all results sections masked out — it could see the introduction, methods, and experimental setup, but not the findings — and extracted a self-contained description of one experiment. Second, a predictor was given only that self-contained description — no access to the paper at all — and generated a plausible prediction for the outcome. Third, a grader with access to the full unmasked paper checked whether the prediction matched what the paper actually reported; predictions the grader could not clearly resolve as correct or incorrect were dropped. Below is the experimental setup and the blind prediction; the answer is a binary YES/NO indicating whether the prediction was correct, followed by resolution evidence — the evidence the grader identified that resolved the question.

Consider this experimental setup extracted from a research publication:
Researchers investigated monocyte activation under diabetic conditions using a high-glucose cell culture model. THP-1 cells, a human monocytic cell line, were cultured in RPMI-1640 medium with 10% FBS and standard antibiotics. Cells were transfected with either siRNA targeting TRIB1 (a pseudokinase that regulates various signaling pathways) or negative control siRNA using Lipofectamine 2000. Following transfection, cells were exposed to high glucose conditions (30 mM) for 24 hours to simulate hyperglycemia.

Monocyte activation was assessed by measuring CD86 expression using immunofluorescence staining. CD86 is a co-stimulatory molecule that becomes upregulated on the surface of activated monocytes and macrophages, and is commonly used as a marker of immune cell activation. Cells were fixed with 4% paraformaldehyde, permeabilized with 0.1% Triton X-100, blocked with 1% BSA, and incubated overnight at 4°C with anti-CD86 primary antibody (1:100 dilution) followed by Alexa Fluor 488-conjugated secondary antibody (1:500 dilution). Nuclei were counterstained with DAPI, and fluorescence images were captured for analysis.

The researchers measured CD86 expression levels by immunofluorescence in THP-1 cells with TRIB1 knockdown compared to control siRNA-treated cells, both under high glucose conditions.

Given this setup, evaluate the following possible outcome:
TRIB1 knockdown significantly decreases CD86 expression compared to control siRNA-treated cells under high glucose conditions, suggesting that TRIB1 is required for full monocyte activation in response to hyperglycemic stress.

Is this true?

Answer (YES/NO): YES